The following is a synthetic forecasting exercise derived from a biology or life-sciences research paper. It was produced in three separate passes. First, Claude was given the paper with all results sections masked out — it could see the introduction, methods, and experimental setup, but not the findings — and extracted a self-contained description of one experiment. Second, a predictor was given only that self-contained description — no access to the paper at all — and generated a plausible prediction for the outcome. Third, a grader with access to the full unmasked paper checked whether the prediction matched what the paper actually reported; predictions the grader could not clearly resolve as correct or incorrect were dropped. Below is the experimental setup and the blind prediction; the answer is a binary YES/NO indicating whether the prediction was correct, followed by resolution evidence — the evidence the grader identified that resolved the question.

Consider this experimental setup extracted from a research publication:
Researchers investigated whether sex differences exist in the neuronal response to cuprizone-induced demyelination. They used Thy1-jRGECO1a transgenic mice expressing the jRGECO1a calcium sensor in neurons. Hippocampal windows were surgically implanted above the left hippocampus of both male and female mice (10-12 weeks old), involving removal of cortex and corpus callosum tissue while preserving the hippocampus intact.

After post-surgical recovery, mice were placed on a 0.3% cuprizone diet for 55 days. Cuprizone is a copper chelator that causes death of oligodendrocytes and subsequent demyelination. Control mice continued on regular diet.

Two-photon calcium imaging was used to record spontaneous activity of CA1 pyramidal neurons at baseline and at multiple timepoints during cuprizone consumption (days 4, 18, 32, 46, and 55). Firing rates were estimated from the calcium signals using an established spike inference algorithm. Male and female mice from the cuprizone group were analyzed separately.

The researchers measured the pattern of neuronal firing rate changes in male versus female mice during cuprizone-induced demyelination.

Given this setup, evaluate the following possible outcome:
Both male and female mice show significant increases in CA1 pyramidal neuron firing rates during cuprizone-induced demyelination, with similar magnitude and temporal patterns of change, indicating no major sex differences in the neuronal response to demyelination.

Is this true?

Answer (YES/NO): NO